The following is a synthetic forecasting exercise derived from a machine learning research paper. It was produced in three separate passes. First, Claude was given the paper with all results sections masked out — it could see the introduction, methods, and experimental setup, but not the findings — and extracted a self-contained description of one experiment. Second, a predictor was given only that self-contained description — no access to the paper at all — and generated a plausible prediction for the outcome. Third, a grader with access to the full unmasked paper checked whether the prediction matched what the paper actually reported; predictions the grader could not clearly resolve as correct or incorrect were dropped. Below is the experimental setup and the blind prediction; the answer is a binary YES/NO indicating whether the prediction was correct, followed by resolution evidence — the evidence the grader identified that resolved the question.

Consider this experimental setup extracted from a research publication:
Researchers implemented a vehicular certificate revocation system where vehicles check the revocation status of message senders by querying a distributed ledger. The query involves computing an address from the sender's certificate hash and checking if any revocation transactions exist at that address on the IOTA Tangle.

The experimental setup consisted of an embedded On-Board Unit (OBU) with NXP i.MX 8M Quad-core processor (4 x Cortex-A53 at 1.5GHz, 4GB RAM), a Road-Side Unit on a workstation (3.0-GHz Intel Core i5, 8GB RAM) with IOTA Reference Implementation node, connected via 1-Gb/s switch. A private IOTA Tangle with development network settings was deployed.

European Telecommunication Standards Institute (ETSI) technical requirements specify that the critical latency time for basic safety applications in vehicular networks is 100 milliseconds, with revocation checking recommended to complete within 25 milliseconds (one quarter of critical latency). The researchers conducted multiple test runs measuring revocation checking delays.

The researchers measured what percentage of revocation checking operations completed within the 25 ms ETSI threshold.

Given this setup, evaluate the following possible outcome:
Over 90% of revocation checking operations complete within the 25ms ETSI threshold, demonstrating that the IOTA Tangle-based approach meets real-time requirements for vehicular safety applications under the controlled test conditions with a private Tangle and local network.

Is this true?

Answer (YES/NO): YES